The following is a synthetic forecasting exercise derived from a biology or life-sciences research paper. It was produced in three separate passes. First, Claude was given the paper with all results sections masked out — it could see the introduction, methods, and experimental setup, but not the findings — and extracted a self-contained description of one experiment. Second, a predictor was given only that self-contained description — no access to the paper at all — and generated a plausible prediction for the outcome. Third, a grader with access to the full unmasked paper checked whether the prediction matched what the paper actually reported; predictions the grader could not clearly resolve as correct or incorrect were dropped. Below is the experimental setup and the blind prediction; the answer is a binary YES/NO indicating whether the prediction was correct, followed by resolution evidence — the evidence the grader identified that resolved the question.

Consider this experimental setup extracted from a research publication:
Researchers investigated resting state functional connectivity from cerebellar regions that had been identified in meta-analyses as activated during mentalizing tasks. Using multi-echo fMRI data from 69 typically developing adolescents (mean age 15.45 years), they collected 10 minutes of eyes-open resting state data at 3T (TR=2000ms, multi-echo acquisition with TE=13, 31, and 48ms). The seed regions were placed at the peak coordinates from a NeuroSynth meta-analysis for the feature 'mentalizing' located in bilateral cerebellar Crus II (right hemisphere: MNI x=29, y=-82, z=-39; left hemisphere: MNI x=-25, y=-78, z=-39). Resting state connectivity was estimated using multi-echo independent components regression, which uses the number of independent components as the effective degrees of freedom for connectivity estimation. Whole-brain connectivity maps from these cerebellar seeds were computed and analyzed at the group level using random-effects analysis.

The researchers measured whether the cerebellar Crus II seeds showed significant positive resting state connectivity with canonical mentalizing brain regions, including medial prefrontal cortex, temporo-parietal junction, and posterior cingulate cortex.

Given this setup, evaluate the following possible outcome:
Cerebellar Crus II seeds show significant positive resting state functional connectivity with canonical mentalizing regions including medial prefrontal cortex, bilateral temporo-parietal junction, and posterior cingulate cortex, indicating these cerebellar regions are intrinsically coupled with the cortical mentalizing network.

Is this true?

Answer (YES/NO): YES